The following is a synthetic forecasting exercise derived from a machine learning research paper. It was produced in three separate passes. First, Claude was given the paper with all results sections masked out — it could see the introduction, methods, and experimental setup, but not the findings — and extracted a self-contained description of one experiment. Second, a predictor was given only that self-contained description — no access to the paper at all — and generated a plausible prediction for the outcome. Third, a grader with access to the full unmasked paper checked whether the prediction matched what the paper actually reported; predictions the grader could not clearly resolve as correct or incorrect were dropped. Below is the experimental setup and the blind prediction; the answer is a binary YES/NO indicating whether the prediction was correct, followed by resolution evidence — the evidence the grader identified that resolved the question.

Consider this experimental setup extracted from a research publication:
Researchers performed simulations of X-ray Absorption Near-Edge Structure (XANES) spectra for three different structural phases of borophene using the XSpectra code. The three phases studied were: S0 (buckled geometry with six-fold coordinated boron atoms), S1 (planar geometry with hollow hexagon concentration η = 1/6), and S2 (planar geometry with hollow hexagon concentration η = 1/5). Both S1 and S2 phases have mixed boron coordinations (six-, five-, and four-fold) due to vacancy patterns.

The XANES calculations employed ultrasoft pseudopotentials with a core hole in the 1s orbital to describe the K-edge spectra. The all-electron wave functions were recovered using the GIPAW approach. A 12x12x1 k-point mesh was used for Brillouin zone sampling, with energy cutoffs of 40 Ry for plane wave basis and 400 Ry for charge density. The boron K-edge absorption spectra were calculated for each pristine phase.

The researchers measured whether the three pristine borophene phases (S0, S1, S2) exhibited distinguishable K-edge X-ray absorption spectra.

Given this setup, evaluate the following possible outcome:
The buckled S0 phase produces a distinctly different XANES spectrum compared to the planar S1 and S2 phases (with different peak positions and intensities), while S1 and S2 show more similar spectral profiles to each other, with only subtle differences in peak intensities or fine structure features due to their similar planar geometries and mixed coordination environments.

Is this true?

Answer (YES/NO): NO